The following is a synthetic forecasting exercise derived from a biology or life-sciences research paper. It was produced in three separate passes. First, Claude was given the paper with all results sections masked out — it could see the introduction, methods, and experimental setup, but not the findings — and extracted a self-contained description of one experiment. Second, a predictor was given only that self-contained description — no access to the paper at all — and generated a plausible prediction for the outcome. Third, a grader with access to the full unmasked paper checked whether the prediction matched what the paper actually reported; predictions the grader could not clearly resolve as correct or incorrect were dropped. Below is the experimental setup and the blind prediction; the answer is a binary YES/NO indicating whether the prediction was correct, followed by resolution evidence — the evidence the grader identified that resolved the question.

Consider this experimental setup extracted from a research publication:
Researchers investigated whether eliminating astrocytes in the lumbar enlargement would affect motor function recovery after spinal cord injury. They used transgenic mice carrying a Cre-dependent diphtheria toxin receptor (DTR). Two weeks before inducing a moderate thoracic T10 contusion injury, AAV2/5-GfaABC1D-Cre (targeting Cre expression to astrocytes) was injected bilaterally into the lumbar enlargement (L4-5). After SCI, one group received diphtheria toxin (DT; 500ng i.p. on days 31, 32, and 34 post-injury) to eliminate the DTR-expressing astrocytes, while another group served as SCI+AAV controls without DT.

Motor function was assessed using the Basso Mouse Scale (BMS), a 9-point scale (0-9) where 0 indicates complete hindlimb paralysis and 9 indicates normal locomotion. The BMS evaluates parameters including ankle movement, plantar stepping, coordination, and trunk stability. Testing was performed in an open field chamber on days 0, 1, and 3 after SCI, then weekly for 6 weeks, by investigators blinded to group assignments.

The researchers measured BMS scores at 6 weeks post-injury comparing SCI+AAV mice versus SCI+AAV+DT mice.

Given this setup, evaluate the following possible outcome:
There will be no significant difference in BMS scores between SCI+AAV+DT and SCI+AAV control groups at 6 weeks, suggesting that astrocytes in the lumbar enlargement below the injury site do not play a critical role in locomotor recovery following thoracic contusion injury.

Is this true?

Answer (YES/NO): YES